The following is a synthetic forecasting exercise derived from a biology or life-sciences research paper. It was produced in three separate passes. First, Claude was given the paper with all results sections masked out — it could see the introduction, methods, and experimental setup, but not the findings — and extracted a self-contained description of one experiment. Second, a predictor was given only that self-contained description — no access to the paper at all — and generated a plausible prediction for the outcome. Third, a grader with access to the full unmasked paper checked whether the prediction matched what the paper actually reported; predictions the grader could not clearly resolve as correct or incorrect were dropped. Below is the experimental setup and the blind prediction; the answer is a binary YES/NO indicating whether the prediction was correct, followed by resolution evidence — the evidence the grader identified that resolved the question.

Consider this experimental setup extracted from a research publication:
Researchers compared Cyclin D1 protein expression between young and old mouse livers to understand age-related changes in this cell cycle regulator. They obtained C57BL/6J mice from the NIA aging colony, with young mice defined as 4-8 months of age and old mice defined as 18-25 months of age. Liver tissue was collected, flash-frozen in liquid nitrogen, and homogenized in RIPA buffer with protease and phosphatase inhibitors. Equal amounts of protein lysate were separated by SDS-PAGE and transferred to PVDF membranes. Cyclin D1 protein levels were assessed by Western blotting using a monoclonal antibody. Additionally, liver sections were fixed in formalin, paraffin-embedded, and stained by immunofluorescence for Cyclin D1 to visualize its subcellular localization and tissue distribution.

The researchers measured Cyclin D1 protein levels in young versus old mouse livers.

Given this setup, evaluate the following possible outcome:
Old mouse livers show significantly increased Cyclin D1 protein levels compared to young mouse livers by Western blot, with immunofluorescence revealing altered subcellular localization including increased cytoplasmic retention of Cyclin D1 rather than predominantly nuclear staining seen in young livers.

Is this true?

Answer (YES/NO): NO